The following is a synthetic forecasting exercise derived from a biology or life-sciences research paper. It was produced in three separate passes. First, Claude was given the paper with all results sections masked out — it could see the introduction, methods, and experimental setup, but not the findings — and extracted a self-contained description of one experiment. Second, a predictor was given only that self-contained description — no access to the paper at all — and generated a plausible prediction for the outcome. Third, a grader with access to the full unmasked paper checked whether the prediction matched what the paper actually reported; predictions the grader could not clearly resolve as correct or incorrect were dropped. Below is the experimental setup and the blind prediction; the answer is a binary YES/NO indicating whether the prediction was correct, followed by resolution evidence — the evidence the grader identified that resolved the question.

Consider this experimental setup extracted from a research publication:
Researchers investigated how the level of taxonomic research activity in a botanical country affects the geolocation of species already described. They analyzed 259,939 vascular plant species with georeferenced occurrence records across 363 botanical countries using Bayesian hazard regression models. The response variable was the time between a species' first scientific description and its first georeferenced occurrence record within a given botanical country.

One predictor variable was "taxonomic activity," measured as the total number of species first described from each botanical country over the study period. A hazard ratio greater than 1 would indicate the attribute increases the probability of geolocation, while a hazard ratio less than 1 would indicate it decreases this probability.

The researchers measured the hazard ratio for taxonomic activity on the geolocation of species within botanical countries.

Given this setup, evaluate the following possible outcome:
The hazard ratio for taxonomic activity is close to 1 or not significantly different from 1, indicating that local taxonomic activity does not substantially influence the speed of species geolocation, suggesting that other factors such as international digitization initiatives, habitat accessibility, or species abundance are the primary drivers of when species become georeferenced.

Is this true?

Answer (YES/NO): YES